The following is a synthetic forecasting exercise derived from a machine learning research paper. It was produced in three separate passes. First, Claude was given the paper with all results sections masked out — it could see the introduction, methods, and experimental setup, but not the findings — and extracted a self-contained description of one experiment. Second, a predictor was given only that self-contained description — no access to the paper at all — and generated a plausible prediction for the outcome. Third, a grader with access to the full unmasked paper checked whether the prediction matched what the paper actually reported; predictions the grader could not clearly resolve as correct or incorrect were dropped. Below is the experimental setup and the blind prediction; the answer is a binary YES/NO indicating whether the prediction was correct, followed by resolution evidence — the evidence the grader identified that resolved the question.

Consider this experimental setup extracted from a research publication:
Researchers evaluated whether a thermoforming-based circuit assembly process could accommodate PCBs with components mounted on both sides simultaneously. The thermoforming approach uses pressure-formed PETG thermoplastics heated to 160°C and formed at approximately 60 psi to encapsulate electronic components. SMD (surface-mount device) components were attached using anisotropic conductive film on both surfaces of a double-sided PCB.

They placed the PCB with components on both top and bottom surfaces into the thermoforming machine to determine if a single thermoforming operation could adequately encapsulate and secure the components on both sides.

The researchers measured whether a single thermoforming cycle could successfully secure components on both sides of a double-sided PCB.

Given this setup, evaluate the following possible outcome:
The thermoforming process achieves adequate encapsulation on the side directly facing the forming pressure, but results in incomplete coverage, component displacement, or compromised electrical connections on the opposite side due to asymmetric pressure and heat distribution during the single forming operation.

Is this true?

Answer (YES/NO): NO